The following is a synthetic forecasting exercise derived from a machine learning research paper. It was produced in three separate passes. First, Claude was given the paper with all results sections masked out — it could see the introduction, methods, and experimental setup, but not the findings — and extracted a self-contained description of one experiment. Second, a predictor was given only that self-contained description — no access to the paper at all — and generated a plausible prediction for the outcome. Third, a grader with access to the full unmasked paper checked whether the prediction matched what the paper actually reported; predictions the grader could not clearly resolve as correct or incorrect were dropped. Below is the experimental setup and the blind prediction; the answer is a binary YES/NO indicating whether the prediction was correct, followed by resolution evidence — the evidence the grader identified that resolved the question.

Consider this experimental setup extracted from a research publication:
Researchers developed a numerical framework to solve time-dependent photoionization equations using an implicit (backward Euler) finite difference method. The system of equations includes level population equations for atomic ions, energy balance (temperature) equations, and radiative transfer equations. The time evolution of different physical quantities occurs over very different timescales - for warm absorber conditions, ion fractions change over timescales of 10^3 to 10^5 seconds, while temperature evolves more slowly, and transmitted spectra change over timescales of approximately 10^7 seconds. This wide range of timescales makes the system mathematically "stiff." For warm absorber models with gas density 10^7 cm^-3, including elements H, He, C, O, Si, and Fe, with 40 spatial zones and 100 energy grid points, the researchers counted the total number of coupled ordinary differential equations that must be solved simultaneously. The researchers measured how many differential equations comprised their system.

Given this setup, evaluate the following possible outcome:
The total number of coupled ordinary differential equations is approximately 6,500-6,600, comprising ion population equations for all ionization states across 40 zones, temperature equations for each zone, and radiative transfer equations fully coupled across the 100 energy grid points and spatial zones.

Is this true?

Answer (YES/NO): NO